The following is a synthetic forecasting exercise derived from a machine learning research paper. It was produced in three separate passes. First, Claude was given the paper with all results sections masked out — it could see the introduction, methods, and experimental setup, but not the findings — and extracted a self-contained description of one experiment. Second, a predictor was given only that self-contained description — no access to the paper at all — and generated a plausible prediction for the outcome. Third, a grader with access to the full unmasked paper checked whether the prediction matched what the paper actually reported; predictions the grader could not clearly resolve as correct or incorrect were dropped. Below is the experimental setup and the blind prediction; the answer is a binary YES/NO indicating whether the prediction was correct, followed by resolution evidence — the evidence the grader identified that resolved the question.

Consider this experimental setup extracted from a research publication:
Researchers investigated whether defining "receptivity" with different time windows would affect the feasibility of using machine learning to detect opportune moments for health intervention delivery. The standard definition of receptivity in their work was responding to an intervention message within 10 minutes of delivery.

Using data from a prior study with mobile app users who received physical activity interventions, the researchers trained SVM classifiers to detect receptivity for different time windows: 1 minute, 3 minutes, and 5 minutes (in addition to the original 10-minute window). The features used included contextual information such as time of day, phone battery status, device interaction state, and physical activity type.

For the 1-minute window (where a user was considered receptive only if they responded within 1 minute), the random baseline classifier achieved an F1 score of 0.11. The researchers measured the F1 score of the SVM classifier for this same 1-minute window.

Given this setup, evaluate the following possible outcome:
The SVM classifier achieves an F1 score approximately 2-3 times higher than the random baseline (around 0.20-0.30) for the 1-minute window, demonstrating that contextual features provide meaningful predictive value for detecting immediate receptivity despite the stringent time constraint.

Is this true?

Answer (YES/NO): NO